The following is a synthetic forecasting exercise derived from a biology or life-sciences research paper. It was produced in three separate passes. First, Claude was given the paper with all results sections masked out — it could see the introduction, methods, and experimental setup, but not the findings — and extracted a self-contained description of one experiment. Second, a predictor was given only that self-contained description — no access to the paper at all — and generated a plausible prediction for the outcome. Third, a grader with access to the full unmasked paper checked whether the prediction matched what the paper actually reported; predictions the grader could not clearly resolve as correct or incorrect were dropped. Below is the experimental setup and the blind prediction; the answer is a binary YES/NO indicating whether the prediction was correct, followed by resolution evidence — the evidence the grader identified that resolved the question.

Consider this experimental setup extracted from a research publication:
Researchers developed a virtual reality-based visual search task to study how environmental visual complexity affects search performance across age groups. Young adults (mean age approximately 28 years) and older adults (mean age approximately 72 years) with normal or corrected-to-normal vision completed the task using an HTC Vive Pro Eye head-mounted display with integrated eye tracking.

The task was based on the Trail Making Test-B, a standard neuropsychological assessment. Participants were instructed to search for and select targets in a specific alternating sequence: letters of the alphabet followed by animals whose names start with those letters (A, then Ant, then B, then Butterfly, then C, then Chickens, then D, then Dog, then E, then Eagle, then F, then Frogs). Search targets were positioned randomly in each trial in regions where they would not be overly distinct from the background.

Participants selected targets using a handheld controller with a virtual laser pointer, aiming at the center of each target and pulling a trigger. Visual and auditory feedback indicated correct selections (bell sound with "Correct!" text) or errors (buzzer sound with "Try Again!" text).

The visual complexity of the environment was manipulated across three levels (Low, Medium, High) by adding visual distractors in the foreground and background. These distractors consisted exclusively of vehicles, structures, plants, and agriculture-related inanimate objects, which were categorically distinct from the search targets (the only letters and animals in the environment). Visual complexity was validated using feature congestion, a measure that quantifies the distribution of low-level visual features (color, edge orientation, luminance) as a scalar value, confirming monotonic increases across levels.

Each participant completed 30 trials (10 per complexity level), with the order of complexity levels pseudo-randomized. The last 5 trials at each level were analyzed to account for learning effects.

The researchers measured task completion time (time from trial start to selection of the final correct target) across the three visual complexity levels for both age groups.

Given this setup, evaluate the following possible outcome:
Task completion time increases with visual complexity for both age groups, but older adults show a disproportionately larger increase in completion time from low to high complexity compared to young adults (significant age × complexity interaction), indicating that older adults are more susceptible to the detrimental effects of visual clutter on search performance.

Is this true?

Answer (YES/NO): YES